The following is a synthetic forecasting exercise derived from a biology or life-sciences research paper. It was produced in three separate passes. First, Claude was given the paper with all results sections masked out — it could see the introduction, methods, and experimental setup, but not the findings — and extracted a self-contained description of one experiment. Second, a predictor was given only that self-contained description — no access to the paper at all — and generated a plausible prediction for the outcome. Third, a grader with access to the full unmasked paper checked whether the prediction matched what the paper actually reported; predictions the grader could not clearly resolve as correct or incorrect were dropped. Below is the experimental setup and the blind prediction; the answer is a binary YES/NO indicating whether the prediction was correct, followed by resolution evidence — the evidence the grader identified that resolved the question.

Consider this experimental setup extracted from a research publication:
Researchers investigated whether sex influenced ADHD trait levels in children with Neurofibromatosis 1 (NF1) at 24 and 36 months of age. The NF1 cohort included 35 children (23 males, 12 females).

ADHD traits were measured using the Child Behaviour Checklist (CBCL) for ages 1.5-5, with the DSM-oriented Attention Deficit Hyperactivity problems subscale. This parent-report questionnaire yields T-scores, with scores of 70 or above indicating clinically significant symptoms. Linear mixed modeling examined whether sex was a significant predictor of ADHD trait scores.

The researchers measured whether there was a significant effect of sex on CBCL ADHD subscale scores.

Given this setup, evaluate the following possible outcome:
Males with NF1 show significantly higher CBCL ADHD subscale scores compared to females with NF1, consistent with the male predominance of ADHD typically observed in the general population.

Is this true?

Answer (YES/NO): NO